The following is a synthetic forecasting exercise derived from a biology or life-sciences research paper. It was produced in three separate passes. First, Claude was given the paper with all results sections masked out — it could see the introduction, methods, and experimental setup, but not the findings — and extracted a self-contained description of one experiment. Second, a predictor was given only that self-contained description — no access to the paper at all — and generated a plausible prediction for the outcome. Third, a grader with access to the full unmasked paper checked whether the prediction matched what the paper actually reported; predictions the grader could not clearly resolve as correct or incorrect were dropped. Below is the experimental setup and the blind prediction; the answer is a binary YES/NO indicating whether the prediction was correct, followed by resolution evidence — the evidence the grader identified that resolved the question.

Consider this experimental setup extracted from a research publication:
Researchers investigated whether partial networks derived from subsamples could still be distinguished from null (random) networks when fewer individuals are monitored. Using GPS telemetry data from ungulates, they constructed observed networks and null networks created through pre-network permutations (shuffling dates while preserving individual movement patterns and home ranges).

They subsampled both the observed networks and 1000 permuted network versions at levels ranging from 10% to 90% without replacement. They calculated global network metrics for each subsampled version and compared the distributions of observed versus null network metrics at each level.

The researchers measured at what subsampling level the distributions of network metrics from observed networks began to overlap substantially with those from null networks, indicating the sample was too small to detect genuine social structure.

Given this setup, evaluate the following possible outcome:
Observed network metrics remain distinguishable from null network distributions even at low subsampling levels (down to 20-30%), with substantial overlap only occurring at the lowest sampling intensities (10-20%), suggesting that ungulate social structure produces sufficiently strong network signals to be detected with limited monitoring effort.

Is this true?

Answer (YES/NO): NO